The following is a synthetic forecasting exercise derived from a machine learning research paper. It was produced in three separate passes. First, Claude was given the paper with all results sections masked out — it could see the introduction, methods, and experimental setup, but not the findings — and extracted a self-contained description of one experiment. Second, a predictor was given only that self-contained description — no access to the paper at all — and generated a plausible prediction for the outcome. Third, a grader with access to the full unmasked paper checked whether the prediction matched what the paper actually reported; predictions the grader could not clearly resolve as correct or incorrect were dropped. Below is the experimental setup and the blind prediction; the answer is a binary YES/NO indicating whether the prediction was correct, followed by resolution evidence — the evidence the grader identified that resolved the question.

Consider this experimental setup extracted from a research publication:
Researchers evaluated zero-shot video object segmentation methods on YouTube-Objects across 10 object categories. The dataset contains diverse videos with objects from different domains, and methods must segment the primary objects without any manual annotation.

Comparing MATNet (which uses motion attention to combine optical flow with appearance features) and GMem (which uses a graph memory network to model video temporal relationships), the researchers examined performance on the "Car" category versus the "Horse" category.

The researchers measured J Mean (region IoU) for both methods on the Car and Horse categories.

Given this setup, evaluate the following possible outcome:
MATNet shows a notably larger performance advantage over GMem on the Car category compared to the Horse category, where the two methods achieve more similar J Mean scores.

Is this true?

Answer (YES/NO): NO